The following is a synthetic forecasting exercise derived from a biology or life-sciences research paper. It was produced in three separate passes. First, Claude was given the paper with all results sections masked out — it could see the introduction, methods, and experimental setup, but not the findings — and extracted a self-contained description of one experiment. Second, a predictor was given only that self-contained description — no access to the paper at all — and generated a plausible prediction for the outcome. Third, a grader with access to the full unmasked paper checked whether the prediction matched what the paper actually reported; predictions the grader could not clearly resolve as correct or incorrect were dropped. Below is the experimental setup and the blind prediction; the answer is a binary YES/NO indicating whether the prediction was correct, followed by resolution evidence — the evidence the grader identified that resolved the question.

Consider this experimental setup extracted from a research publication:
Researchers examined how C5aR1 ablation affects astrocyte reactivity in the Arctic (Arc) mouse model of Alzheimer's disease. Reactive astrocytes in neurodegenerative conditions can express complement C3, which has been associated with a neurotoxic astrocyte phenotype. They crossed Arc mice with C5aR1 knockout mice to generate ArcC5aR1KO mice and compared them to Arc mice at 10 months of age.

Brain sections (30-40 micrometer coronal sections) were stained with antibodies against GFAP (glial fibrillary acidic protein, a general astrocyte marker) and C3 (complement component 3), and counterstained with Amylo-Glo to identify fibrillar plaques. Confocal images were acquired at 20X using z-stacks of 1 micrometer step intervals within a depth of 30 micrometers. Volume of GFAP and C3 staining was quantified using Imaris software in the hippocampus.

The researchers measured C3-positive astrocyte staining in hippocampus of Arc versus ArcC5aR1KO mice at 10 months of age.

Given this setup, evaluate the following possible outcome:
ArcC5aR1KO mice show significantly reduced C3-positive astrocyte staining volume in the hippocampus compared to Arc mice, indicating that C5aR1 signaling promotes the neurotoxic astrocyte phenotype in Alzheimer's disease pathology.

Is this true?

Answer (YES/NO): NO